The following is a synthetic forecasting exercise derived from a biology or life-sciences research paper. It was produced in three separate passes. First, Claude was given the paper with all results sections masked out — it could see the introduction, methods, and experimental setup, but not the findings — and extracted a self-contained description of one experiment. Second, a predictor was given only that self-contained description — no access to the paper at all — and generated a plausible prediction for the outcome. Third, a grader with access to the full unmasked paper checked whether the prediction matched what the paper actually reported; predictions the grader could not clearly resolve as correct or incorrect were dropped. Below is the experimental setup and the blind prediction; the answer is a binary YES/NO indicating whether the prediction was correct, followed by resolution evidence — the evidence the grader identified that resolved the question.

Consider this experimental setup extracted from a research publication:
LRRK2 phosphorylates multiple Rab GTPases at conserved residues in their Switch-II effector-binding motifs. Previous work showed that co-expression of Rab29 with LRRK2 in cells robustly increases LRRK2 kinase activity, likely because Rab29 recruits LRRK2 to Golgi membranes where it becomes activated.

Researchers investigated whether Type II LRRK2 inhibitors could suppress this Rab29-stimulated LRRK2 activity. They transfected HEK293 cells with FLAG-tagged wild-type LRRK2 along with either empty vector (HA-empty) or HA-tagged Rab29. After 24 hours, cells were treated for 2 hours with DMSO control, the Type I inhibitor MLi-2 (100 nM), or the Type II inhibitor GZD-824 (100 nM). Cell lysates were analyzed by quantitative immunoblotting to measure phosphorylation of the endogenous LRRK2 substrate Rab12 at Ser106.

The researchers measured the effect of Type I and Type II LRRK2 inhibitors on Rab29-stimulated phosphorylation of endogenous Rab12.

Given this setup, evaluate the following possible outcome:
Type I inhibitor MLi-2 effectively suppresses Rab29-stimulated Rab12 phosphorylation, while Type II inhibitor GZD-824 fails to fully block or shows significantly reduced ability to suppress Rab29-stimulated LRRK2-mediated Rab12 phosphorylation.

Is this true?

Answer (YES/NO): NO